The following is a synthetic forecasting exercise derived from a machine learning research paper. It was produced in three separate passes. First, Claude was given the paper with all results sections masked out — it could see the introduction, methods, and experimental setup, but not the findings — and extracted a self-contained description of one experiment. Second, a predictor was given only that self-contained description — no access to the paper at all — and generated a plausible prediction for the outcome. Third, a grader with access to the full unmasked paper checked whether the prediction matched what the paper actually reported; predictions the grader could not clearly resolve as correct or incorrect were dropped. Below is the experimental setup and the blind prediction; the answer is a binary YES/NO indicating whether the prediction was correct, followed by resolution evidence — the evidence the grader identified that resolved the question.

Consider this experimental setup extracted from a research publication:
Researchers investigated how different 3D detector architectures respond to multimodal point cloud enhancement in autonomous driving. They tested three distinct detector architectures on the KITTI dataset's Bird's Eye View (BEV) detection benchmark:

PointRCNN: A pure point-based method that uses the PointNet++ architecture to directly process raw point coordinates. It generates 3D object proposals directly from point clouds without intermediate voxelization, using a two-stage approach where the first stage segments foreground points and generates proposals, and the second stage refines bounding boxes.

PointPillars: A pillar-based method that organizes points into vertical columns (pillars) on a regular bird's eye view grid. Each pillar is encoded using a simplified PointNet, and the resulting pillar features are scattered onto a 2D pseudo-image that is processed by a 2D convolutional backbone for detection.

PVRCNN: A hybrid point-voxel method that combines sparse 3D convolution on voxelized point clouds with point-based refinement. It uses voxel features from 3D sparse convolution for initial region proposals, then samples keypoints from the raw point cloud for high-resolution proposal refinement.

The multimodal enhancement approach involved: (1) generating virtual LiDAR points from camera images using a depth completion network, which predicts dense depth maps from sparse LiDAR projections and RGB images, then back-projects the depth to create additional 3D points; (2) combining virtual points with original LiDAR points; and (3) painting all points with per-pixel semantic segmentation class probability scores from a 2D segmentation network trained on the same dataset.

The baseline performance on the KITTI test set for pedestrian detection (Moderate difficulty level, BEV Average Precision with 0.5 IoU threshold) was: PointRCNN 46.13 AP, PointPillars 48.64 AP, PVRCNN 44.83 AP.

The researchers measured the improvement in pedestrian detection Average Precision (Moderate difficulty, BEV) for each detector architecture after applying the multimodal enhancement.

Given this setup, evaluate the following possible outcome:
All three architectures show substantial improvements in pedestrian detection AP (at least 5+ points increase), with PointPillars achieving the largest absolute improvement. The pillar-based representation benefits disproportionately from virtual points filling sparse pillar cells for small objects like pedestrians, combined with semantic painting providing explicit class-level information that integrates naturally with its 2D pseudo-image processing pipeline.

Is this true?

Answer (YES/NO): NO